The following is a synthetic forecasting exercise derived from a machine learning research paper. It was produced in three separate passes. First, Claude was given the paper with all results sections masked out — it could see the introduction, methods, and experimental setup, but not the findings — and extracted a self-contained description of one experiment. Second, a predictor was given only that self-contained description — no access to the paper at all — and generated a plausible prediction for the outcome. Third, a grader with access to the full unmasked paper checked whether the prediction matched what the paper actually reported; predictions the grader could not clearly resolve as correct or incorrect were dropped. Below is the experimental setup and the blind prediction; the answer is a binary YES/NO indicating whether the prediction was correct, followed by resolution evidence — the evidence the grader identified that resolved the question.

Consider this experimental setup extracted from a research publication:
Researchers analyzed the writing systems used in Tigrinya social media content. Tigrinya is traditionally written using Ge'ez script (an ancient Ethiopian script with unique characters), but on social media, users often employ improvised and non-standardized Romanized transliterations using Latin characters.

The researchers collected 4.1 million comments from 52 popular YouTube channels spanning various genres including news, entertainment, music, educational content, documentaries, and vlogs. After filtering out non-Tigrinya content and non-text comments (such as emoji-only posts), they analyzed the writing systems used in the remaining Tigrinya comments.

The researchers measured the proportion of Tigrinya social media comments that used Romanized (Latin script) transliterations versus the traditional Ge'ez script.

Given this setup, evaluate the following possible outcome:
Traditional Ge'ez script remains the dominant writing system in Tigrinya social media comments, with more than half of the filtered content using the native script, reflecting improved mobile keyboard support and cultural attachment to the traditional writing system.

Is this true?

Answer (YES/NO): NO